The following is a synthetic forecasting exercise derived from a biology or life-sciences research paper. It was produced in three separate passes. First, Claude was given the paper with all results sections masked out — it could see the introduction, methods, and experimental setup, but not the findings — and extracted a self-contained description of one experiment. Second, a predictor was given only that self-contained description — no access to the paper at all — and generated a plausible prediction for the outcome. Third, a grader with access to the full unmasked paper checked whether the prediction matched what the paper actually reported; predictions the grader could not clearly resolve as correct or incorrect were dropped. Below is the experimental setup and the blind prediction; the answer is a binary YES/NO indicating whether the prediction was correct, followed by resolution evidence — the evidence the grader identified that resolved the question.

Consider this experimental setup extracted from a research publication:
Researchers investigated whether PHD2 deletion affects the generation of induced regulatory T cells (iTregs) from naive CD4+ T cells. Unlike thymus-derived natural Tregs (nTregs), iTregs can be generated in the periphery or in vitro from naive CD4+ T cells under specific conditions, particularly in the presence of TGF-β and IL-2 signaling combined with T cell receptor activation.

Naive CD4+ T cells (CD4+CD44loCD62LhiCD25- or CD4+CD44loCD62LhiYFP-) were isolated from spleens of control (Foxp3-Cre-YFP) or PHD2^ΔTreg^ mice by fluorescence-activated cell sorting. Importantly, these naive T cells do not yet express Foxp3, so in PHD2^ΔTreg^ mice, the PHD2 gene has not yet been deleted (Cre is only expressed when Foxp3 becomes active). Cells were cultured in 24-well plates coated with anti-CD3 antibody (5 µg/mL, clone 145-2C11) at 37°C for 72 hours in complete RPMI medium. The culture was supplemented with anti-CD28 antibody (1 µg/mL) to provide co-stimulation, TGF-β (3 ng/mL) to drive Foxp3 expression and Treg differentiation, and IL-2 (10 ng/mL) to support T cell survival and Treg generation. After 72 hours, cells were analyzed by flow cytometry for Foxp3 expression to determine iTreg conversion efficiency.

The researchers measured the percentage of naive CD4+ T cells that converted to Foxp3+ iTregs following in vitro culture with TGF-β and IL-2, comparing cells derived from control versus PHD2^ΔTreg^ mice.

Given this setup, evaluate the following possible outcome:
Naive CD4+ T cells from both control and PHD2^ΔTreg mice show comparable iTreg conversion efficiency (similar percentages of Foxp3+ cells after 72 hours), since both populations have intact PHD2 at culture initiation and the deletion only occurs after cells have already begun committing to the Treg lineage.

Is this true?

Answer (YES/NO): NO